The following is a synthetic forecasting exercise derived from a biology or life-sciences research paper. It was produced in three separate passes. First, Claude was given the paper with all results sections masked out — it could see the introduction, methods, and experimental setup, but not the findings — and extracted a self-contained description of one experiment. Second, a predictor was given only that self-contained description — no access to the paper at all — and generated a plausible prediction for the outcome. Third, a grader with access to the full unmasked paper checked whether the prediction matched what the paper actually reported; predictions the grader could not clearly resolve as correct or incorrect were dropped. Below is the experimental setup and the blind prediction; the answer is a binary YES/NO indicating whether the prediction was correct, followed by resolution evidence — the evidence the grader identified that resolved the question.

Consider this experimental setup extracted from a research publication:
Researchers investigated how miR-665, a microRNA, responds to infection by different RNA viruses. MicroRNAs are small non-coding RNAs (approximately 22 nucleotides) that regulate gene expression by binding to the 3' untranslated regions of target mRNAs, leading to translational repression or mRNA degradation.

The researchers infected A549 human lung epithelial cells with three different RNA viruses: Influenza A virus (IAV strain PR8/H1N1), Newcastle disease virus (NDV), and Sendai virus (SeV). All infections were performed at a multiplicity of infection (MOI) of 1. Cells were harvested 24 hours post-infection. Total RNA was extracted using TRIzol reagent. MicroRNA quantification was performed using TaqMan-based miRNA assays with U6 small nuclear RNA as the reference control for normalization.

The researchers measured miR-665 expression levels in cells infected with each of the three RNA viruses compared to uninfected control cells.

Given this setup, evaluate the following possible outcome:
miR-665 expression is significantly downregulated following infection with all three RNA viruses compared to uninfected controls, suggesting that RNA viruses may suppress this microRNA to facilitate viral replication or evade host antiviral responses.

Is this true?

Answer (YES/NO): NO